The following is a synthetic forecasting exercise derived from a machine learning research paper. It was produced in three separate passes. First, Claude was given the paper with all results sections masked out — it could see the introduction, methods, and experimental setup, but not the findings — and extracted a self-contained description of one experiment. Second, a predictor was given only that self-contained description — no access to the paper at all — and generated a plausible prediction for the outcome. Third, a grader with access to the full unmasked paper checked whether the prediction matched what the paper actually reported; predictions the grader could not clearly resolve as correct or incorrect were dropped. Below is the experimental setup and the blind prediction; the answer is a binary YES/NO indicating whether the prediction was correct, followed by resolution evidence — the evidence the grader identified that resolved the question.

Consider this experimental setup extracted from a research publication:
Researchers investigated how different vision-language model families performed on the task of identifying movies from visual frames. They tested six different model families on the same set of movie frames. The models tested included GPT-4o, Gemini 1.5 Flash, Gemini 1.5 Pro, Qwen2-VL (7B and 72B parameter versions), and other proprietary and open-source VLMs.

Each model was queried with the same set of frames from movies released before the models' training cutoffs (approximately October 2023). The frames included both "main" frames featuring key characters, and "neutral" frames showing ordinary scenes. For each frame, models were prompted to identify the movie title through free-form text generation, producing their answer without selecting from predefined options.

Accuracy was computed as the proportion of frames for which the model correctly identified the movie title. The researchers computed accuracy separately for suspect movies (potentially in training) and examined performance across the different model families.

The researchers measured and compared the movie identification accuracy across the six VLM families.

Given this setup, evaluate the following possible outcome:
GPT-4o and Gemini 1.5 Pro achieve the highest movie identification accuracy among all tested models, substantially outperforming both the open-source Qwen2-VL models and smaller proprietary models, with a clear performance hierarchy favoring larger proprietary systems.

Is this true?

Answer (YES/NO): NO